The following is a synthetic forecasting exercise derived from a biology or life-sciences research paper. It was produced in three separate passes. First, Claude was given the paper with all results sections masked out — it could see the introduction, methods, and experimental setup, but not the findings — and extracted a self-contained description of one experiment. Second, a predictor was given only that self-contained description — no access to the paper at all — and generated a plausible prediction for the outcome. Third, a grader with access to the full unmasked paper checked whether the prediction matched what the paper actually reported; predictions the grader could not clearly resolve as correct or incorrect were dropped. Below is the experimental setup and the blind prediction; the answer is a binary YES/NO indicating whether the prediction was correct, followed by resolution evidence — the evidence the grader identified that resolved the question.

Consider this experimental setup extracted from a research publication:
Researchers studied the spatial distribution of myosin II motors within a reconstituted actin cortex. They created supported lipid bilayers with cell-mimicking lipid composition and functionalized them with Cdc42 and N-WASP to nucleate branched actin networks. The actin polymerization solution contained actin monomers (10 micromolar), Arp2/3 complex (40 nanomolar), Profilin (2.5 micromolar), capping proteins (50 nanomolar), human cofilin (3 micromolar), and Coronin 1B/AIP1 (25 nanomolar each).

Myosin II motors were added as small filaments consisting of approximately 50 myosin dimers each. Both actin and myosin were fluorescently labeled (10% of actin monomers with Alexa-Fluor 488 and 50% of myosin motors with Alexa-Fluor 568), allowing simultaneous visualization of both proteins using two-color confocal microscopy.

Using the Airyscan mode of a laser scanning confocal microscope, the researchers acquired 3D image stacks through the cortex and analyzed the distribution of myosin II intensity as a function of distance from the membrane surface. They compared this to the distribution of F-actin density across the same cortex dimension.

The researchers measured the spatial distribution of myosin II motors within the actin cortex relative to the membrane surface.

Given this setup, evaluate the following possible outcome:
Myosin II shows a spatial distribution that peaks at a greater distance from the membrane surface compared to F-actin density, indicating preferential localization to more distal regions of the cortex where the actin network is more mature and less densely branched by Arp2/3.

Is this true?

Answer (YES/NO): NO